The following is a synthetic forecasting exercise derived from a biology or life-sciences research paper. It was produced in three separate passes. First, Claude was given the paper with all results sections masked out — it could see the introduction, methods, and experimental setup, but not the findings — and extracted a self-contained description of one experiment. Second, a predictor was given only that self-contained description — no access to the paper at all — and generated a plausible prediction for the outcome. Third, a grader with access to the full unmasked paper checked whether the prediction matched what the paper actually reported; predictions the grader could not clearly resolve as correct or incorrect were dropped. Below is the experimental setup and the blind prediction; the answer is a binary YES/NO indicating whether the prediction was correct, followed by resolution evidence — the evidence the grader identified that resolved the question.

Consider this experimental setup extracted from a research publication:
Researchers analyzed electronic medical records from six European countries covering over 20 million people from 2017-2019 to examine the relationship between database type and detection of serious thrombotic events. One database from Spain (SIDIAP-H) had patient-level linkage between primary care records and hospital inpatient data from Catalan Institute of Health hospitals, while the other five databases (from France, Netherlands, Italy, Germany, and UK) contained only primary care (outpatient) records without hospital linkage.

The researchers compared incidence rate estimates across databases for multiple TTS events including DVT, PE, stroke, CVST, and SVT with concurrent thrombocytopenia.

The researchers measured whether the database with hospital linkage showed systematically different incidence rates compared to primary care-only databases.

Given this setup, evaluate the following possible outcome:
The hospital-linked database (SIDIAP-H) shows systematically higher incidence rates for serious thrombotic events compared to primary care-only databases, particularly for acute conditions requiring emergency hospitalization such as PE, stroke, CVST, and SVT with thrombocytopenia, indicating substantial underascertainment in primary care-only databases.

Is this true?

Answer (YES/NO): YES